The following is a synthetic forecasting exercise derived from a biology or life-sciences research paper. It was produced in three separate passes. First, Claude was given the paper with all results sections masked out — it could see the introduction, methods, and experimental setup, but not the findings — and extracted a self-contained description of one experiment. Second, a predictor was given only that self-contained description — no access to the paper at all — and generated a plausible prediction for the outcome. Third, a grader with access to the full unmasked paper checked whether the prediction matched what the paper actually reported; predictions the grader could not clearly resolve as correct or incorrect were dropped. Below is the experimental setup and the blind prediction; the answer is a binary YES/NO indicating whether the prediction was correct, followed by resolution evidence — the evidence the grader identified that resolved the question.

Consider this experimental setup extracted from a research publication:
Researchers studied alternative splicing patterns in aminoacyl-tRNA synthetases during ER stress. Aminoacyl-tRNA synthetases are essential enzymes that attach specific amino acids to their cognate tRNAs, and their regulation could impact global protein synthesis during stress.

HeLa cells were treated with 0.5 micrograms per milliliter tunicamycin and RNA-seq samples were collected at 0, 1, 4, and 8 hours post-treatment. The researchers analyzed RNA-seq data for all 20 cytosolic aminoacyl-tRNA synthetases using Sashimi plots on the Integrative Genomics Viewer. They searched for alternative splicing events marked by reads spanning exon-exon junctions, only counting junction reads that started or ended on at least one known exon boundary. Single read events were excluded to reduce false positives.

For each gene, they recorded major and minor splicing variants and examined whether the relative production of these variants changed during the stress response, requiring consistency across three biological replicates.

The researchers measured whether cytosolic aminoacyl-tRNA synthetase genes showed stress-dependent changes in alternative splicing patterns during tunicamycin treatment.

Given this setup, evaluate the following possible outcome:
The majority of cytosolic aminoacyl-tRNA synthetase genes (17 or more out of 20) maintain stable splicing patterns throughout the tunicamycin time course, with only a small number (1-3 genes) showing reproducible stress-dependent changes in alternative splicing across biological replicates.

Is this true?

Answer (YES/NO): YES